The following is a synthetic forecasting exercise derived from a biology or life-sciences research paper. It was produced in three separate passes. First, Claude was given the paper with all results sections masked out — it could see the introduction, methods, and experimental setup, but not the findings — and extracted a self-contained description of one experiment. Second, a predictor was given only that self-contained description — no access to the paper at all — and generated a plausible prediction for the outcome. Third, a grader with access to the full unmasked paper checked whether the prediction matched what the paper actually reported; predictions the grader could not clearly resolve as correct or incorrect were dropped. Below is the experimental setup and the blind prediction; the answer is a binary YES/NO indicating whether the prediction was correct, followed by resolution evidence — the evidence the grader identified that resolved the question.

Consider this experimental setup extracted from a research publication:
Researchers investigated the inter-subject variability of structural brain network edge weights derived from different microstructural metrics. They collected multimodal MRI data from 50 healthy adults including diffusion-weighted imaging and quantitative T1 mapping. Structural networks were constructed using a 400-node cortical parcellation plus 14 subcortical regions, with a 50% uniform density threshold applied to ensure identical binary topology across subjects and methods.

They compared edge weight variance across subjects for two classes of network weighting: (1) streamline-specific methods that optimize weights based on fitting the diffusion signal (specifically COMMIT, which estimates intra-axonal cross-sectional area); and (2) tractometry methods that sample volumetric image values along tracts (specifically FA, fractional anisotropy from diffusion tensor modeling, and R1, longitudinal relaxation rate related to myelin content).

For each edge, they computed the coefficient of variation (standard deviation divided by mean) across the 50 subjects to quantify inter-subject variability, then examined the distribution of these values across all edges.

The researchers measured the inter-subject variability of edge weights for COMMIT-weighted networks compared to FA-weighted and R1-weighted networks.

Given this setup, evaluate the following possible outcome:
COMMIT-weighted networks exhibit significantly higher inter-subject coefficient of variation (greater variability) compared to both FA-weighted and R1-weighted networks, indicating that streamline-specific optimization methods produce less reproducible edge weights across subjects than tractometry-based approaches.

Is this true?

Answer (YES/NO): NO